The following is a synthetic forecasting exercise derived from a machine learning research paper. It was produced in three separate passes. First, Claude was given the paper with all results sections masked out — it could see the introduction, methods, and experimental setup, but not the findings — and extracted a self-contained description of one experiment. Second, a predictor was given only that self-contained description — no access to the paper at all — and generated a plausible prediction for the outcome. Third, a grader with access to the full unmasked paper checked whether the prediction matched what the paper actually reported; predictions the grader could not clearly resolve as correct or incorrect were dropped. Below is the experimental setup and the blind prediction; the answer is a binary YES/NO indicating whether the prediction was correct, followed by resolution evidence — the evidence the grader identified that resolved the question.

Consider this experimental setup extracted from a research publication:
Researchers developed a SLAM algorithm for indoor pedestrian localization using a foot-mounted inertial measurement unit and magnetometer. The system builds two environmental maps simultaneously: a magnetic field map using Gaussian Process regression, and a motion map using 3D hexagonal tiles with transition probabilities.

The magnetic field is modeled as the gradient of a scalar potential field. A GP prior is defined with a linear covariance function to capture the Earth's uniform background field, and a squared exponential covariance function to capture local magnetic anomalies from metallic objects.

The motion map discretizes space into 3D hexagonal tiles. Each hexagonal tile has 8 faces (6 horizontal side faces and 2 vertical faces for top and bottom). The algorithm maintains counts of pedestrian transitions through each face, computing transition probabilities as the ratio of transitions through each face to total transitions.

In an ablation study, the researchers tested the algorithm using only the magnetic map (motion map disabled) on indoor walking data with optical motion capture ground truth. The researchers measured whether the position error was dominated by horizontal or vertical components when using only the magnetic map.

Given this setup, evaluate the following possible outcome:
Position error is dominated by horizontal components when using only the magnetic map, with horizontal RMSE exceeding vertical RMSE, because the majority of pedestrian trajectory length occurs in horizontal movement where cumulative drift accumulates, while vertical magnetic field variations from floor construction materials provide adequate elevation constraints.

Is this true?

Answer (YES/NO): NO